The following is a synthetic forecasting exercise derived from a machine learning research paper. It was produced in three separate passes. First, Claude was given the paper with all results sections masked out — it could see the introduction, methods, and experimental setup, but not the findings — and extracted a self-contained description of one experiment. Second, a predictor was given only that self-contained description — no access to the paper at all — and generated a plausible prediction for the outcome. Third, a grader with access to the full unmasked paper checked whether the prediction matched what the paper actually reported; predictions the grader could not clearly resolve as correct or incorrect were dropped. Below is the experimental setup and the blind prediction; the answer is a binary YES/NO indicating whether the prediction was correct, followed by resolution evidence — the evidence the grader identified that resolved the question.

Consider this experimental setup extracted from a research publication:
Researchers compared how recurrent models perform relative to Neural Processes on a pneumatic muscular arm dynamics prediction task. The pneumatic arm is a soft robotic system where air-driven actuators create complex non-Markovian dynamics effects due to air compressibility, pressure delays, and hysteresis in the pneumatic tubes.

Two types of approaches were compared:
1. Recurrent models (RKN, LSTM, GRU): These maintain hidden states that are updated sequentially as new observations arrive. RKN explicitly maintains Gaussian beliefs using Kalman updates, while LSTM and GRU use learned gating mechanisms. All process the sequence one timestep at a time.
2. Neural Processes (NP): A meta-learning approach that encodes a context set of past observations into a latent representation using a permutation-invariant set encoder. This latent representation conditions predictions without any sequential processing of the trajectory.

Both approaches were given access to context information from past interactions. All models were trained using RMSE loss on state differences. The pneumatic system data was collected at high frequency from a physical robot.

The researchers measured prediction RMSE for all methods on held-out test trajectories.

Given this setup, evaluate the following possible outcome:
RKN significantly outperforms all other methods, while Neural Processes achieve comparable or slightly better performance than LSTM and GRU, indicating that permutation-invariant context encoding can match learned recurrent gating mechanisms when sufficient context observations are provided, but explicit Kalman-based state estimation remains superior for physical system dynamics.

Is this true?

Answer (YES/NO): NO